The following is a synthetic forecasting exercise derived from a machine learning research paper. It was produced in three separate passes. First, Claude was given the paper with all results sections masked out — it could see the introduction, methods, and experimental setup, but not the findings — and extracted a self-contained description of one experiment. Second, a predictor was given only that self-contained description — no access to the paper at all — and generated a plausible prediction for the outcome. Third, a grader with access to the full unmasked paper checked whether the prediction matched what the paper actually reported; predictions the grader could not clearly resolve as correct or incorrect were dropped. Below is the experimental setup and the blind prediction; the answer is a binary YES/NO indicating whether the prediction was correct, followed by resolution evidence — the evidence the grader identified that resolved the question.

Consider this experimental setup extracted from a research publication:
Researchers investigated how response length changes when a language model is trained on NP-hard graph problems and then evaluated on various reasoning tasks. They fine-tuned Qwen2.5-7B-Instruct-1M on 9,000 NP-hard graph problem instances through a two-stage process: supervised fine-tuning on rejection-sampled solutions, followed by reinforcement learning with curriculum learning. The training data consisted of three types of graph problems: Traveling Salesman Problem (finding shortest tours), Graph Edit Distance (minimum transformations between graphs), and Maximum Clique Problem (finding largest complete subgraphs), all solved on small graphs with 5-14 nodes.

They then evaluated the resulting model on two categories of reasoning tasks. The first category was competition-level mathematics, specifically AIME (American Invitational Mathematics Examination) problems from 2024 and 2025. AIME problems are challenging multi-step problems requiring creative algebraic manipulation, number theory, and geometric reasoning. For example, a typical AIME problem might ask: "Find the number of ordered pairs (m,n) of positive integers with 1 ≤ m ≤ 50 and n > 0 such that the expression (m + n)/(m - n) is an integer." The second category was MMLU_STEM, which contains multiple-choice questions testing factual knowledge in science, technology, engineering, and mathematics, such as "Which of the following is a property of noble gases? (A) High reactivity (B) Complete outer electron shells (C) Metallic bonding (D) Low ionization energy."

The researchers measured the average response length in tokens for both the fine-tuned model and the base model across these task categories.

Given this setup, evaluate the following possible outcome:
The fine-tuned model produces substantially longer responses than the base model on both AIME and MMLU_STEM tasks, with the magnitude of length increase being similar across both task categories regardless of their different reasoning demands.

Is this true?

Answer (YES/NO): NO